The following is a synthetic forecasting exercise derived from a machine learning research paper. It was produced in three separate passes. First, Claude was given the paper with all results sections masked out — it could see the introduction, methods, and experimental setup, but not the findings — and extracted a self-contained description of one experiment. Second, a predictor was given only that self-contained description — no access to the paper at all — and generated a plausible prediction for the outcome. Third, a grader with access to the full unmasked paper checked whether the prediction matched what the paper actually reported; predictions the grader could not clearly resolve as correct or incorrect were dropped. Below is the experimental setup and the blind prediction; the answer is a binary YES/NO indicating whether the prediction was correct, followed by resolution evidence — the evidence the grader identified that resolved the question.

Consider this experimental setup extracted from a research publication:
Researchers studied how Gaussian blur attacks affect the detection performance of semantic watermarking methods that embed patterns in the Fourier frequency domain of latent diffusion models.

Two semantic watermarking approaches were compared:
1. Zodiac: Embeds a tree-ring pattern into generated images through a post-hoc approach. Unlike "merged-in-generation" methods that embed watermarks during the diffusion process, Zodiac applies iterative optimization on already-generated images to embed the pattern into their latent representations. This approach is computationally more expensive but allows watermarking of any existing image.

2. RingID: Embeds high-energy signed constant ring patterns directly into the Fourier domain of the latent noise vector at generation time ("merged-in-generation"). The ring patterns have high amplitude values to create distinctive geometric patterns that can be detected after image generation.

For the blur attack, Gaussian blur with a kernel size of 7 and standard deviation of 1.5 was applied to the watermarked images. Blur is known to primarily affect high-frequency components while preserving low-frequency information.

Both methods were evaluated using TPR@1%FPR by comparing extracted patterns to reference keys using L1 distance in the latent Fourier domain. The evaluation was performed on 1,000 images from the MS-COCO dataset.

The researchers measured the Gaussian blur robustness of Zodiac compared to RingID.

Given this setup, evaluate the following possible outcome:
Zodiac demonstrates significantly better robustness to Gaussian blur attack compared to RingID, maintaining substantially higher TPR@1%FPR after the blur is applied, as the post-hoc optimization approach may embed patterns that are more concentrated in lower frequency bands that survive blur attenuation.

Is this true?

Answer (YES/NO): NO